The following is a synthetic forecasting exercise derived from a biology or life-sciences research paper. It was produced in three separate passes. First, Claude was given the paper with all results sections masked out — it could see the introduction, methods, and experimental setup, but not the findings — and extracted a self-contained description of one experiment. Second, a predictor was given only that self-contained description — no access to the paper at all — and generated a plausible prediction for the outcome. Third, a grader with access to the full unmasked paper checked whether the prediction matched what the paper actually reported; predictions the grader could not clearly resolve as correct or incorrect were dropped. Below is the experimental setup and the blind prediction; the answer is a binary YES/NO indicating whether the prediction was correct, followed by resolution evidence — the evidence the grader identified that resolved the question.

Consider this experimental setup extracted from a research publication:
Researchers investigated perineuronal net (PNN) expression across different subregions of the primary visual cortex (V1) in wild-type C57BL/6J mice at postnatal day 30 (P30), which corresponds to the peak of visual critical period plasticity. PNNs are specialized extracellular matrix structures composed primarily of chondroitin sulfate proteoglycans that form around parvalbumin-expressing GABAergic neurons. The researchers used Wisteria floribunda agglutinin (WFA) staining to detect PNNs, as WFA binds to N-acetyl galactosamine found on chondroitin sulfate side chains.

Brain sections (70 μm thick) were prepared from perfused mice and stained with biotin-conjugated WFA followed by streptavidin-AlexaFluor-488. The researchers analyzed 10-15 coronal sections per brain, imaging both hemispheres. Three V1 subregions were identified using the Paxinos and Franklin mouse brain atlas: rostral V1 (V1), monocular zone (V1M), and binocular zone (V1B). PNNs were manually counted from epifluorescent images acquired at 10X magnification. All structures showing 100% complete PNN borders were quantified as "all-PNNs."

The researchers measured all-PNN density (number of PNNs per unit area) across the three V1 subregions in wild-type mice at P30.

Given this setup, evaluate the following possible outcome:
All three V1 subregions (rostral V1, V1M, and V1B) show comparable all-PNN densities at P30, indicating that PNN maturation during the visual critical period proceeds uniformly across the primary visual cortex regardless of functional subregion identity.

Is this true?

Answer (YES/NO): NO